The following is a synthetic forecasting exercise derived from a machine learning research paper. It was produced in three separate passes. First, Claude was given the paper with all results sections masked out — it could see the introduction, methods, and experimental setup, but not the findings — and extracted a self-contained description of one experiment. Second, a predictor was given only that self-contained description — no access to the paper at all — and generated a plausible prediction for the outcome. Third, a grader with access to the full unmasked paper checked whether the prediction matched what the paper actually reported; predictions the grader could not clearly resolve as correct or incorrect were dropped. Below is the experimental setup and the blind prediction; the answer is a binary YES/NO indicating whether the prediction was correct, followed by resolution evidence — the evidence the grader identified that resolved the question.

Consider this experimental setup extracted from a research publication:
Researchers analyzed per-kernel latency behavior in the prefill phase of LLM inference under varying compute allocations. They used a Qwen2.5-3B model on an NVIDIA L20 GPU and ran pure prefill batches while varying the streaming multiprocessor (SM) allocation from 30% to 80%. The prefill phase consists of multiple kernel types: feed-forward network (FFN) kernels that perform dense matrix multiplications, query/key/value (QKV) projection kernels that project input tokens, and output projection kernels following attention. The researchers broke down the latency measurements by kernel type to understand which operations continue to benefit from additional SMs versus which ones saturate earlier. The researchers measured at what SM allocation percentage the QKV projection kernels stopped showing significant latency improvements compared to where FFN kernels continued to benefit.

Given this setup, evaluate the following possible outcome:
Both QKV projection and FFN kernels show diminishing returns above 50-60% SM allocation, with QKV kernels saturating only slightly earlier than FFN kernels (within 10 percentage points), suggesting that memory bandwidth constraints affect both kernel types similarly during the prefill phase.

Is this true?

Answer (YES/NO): NO